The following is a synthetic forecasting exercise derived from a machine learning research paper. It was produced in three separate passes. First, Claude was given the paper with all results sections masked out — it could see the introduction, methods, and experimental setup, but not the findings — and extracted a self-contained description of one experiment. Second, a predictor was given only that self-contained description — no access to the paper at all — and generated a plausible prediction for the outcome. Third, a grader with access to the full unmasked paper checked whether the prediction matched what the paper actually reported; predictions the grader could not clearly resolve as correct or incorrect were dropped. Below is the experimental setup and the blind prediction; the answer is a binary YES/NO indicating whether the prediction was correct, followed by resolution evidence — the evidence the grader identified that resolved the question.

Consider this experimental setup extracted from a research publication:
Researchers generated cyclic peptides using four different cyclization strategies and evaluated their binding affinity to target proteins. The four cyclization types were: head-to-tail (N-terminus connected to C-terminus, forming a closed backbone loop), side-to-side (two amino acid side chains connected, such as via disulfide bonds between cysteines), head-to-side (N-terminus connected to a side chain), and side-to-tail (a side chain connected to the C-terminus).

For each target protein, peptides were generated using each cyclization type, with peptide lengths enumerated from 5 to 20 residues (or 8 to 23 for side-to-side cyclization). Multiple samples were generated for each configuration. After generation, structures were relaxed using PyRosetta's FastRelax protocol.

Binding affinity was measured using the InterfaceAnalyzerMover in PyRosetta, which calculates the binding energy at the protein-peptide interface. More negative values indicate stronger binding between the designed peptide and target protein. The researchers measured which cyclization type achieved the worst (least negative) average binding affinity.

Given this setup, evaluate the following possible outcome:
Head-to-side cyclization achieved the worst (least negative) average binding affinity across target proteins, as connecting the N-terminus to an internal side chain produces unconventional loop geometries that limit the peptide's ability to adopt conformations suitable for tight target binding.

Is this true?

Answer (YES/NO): NO